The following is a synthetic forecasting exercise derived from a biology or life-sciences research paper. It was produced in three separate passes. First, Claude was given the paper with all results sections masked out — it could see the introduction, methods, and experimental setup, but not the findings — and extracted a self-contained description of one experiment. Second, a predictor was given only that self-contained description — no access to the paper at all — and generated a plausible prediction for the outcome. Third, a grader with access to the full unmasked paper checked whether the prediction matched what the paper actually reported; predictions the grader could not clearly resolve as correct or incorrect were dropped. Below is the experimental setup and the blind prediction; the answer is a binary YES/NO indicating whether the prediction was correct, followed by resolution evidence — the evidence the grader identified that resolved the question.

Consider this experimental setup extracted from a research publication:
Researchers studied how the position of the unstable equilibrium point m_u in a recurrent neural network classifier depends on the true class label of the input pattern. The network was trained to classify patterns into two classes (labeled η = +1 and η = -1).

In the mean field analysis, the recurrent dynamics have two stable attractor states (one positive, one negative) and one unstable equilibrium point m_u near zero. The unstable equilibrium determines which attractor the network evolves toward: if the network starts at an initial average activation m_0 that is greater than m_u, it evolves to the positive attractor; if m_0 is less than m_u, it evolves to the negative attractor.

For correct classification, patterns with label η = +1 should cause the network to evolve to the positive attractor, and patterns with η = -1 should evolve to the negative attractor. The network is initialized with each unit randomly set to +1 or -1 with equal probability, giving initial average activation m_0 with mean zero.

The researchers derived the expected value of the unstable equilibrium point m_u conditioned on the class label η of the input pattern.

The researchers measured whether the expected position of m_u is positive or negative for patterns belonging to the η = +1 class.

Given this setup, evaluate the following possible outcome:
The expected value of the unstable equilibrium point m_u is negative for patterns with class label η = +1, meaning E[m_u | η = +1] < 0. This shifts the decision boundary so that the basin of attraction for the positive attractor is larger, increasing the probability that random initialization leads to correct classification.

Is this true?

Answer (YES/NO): YES